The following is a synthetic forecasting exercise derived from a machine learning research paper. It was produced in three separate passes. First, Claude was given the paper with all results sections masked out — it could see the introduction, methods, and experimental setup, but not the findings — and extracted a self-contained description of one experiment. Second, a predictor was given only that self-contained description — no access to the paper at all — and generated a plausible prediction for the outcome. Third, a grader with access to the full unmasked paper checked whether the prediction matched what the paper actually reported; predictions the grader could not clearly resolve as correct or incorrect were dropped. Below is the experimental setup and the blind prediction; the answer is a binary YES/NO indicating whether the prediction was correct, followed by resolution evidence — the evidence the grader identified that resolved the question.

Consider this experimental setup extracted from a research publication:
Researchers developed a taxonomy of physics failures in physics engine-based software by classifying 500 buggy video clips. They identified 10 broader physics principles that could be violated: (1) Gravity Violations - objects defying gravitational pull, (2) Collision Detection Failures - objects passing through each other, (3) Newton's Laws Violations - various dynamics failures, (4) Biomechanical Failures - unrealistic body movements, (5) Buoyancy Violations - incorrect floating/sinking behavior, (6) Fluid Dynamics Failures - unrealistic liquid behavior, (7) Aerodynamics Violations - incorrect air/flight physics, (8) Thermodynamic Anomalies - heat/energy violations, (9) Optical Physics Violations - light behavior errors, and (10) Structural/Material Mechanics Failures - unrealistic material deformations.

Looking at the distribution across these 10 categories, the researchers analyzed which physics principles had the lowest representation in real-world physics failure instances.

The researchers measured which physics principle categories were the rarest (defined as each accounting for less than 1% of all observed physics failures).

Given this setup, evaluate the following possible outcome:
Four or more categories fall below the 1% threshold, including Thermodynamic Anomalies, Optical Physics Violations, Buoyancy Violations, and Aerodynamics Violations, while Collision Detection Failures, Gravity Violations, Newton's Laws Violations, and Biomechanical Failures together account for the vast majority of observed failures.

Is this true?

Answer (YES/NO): NO